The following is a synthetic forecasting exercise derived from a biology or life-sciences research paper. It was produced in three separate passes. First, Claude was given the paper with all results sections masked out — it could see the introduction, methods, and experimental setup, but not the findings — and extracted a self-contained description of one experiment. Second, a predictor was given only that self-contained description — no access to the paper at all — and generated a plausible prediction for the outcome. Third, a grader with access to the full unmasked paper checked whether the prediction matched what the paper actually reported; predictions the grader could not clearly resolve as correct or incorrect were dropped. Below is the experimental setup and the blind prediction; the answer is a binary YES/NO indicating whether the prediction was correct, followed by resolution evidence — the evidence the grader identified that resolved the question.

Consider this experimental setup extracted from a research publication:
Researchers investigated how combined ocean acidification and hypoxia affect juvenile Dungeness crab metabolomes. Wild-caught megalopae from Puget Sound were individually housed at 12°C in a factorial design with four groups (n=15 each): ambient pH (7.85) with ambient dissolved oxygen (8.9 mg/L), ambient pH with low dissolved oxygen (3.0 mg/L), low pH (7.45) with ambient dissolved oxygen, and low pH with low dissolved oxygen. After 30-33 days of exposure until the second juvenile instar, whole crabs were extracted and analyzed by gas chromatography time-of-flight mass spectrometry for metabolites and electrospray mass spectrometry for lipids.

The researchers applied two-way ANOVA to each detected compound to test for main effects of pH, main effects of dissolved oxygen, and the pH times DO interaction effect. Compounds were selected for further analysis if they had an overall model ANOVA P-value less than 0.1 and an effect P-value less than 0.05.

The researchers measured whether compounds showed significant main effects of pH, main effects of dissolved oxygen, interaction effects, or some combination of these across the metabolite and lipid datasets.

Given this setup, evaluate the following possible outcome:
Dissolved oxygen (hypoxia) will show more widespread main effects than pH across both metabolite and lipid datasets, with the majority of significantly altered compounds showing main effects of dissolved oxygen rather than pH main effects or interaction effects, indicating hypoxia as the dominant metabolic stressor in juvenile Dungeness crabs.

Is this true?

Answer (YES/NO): YES